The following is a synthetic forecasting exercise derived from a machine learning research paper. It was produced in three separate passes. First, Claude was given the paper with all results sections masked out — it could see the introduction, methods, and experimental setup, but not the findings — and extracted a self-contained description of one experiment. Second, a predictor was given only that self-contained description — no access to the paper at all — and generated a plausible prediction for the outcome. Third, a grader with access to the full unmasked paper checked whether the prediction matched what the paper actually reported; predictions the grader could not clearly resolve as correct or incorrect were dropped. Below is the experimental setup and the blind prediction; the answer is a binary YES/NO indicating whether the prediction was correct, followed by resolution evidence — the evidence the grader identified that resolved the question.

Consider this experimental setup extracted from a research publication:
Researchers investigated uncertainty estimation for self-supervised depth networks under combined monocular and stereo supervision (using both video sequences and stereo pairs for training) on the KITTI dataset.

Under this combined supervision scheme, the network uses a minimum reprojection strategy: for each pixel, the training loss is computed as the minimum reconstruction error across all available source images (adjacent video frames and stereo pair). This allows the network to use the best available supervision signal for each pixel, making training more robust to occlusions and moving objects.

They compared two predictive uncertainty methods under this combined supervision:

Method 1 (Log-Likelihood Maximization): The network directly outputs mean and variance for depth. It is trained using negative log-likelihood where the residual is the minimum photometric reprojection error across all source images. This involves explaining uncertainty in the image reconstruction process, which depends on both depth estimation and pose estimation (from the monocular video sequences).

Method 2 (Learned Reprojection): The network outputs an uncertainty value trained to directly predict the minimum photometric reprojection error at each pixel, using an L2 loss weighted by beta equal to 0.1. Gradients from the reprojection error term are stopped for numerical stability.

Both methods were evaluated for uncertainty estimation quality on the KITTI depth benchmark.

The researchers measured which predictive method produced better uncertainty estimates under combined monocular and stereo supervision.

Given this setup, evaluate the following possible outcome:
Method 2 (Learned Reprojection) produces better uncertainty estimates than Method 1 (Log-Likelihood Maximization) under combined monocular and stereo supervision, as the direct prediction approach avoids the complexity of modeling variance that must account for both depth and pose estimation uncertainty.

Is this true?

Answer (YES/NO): NO